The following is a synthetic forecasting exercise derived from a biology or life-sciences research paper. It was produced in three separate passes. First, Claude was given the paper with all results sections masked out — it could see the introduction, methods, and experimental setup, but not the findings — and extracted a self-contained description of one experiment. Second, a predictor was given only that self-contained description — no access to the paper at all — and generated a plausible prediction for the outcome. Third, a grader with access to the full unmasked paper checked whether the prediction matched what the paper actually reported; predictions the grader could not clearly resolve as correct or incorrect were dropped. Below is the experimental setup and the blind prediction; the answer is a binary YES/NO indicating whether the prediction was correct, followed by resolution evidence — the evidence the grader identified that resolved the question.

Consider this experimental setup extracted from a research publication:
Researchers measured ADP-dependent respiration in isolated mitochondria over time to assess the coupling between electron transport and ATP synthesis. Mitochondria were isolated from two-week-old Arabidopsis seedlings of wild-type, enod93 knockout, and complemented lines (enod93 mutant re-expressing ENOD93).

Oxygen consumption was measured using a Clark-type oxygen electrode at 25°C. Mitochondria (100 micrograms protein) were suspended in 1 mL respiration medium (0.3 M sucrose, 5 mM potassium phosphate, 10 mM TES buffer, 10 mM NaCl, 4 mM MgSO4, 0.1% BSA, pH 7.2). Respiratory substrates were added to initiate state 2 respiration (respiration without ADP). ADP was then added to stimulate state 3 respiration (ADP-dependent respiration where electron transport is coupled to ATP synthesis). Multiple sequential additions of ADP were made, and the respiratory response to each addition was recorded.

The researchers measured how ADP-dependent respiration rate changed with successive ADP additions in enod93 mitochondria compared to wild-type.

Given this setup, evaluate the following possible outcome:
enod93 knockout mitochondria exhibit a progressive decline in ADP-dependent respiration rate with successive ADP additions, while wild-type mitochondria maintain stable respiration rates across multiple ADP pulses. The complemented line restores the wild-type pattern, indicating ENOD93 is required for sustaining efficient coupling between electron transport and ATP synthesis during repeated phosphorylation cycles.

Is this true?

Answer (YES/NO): YES